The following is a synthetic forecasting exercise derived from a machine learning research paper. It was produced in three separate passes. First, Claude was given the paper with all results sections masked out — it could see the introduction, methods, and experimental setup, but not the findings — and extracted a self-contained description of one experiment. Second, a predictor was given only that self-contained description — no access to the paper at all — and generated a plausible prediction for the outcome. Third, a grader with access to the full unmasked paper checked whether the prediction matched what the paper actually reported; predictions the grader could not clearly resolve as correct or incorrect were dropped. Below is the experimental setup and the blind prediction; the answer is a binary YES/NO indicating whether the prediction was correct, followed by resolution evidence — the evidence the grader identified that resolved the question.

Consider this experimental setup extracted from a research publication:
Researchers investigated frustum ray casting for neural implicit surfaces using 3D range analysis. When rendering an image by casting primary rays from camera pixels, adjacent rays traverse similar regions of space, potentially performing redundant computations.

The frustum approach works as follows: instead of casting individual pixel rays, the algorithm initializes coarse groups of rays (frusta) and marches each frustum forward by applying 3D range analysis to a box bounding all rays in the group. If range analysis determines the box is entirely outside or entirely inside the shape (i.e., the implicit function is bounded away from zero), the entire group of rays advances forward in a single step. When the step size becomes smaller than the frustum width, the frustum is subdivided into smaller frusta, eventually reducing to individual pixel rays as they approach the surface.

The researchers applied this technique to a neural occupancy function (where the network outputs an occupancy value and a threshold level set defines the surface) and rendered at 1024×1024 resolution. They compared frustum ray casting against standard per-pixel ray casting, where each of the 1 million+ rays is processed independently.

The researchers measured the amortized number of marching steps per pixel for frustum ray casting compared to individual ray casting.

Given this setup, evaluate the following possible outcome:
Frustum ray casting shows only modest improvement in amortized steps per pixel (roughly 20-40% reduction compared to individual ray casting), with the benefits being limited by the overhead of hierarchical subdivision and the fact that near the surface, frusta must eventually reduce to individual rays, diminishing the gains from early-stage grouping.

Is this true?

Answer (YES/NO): NO